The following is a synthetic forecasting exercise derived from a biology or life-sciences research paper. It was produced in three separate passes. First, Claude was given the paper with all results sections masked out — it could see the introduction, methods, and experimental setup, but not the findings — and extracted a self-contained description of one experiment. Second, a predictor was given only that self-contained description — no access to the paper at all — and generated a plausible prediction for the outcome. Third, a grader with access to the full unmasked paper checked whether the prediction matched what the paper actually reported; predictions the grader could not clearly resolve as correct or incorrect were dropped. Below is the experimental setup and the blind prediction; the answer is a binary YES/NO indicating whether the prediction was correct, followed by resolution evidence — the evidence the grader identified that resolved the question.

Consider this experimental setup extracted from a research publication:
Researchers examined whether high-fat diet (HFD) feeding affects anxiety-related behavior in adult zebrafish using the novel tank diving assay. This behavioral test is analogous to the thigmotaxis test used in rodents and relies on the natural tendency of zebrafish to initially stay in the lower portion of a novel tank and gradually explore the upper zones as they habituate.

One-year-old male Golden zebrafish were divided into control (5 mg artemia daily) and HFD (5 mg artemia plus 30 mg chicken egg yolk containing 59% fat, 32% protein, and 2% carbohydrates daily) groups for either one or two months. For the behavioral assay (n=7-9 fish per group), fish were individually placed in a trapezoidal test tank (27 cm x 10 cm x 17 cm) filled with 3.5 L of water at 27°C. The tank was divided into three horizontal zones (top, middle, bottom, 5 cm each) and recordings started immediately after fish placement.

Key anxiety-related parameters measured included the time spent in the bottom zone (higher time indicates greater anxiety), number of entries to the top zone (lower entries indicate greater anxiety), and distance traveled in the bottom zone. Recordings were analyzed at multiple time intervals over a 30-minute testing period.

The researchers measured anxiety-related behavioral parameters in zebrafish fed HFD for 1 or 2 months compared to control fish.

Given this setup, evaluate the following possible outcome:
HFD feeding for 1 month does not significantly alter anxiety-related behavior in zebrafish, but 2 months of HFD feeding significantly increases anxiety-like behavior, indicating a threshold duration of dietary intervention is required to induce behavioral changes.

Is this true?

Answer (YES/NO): NO